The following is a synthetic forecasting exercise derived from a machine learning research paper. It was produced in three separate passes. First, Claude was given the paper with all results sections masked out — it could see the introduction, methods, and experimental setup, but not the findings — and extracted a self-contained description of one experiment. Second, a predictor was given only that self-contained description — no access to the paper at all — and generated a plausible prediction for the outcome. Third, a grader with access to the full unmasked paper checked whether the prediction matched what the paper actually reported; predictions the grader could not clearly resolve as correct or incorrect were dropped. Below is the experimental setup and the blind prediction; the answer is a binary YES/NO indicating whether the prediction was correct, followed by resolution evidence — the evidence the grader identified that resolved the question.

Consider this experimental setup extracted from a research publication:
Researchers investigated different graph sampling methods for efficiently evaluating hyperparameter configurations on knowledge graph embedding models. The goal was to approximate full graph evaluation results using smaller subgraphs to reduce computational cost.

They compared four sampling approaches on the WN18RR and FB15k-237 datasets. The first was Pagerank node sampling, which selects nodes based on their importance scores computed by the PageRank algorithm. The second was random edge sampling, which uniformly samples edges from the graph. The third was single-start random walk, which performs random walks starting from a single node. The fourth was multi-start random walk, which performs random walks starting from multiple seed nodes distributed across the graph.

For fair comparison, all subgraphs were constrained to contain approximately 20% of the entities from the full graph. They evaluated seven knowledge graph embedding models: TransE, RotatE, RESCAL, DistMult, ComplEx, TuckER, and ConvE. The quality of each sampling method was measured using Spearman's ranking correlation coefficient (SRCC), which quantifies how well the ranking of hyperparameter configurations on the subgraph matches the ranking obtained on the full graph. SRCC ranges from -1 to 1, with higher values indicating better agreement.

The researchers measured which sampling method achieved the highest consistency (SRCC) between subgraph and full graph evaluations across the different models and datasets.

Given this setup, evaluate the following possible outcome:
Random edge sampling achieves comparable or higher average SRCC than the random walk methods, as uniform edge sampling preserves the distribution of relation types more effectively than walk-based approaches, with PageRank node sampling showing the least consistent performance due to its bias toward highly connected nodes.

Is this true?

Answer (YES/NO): NO